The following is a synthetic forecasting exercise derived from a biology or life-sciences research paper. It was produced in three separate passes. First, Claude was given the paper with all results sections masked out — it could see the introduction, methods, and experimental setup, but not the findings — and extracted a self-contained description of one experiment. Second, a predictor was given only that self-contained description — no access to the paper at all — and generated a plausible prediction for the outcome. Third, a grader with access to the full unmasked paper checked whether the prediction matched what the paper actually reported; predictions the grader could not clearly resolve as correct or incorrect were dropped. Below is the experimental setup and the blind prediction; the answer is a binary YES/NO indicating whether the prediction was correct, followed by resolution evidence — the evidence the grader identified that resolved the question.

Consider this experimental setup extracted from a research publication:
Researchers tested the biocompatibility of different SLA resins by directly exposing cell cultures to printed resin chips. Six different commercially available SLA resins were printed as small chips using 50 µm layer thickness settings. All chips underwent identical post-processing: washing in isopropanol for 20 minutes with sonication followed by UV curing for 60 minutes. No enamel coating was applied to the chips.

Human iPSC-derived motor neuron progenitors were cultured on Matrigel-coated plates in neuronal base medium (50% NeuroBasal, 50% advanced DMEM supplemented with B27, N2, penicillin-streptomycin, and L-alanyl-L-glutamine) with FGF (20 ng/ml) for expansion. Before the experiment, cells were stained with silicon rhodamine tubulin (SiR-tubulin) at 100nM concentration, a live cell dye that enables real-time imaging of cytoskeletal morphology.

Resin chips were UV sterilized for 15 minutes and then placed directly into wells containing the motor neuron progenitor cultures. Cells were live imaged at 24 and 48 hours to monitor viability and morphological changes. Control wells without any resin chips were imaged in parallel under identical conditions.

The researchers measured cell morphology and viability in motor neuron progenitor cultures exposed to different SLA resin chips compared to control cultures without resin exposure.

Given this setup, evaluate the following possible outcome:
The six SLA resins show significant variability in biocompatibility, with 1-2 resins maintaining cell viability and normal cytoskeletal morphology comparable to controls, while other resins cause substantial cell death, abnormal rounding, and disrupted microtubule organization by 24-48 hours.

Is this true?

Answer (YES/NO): NO